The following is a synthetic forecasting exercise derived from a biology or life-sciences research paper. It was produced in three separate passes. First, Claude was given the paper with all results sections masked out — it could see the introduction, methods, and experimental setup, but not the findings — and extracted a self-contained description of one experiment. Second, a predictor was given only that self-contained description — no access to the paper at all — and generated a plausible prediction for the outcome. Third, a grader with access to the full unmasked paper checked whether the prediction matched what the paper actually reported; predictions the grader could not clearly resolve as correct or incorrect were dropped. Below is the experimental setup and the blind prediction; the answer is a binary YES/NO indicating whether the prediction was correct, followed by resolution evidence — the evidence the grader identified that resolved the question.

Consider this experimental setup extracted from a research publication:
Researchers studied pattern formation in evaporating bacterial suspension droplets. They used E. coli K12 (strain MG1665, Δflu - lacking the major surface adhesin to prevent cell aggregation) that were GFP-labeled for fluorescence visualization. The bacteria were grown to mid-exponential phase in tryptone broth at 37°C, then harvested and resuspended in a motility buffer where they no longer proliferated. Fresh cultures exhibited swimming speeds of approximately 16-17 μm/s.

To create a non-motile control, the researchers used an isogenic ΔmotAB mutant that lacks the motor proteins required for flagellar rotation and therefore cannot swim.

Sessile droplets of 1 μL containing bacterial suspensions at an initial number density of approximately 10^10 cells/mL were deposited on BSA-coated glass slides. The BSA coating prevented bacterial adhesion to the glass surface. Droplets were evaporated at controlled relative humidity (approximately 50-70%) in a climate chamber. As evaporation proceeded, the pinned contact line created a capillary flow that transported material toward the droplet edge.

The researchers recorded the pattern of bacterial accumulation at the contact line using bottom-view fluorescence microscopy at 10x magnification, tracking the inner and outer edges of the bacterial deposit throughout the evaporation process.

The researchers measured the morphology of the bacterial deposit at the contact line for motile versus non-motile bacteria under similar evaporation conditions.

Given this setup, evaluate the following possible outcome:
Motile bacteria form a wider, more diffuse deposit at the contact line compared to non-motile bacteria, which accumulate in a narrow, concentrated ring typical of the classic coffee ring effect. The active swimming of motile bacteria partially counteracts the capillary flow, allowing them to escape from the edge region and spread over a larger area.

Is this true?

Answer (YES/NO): NO